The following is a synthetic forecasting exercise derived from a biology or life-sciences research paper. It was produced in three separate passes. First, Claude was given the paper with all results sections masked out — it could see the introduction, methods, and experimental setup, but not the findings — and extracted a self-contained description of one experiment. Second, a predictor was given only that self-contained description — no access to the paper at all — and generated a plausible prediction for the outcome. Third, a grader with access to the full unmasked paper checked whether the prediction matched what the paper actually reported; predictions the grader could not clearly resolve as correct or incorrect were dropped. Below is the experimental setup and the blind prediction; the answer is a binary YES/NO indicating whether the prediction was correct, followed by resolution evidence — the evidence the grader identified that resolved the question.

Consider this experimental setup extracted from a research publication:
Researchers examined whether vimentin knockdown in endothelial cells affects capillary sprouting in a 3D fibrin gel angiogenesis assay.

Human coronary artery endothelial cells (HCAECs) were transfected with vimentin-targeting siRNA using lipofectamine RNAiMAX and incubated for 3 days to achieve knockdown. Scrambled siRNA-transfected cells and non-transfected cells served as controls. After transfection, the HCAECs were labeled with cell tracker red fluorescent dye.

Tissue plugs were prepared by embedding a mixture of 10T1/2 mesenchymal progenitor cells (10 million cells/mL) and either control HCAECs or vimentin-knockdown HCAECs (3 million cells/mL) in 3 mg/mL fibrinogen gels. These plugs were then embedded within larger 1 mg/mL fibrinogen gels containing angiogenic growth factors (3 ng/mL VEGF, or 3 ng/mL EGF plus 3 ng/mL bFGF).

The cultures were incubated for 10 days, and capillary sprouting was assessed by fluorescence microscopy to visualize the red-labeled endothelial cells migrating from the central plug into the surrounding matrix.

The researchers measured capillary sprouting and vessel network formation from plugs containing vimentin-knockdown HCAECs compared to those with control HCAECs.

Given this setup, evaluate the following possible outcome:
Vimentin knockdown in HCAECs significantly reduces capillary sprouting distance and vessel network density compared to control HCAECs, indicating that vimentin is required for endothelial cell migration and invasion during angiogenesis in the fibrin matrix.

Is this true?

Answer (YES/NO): YES